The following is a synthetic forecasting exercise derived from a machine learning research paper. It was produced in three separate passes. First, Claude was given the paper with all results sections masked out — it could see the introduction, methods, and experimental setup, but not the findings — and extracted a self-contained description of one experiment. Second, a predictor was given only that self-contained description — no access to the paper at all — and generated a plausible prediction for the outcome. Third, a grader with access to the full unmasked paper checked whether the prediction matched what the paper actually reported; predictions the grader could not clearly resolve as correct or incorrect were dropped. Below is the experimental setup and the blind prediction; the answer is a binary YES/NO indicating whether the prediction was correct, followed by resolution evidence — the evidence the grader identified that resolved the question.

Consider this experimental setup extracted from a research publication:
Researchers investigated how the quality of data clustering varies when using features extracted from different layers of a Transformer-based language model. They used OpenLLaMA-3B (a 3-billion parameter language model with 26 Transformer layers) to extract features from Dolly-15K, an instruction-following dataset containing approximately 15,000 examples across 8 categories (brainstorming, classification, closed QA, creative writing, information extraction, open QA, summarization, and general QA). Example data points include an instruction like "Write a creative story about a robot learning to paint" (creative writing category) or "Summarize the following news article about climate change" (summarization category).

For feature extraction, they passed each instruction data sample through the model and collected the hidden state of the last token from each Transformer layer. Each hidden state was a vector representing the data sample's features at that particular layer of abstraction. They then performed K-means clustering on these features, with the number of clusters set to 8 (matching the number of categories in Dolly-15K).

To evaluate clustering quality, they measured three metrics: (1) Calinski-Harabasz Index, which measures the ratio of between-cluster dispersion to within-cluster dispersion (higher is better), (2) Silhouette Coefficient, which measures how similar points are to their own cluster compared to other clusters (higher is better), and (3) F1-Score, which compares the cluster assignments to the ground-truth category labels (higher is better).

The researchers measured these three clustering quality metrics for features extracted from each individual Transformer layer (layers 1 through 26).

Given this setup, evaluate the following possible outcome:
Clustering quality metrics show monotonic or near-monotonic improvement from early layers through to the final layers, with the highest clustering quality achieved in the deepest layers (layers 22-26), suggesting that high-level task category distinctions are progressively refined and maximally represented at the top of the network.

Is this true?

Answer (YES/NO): NO